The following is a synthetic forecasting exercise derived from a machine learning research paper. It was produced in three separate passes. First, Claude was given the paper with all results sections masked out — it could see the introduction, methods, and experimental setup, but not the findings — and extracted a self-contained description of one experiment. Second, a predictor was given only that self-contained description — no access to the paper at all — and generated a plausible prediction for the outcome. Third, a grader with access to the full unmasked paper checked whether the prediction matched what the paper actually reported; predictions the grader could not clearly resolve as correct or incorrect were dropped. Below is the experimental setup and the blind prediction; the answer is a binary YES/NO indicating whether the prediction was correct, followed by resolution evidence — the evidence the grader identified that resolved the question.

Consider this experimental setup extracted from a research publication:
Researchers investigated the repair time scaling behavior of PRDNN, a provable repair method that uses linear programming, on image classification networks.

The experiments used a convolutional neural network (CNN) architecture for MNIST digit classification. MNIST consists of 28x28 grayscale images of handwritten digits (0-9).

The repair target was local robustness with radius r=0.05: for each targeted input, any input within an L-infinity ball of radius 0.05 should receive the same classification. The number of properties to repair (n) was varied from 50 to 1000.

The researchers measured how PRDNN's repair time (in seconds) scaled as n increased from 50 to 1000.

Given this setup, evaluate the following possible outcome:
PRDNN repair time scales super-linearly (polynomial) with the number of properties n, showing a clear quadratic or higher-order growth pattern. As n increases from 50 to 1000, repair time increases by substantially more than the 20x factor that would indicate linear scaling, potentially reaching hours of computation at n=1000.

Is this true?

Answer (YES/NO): NO